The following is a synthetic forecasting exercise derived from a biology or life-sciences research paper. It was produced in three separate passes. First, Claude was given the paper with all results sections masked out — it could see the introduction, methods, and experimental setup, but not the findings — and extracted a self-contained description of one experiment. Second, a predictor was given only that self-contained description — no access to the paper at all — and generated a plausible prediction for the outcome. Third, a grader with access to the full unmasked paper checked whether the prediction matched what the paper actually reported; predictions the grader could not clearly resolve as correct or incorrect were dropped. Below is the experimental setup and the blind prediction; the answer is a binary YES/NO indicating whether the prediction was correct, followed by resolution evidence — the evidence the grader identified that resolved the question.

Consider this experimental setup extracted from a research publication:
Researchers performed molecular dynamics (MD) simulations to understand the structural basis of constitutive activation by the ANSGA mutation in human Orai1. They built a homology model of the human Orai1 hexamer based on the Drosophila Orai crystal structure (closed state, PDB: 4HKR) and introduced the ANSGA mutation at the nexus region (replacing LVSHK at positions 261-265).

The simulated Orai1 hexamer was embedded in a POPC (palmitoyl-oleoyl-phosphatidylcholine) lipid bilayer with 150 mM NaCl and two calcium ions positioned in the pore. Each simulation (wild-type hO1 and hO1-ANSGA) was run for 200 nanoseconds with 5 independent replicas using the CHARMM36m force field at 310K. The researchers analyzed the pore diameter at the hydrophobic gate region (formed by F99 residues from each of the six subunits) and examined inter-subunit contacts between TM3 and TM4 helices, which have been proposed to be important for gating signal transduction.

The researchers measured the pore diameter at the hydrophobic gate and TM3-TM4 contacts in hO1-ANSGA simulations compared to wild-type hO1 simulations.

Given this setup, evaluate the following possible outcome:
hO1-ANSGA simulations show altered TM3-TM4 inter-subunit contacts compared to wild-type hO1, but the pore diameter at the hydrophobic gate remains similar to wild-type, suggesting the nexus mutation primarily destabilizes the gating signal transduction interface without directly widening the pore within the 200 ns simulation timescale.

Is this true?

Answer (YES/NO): NO